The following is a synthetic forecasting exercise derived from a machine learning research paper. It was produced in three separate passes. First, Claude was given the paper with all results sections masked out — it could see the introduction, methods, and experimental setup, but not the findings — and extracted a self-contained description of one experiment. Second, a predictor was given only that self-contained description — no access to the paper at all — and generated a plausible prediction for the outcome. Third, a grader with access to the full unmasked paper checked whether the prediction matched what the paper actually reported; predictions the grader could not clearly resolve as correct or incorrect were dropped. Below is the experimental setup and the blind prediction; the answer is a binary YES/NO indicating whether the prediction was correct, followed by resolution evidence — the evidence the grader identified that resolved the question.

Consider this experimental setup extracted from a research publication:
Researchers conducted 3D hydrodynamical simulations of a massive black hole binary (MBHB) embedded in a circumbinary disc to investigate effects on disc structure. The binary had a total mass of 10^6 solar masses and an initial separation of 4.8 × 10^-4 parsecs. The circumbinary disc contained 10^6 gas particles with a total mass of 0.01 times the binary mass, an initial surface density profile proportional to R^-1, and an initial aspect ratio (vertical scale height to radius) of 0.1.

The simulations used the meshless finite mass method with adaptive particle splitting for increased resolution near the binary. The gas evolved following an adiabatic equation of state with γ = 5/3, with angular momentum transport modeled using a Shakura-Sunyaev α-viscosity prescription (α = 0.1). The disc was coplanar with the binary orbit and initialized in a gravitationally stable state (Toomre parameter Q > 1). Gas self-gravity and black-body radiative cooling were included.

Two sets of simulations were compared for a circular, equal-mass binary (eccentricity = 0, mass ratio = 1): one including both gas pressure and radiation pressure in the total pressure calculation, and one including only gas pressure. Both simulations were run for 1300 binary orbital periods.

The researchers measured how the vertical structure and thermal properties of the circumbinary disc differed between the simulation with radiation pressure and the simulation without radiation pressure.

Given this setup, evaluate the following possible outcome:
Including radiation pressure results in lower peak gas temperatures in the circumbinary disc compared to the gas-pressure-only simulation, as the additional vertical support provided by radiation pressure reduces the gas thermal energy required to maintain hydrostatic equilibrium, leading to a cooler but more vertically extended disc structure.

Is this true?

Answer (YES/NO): NO